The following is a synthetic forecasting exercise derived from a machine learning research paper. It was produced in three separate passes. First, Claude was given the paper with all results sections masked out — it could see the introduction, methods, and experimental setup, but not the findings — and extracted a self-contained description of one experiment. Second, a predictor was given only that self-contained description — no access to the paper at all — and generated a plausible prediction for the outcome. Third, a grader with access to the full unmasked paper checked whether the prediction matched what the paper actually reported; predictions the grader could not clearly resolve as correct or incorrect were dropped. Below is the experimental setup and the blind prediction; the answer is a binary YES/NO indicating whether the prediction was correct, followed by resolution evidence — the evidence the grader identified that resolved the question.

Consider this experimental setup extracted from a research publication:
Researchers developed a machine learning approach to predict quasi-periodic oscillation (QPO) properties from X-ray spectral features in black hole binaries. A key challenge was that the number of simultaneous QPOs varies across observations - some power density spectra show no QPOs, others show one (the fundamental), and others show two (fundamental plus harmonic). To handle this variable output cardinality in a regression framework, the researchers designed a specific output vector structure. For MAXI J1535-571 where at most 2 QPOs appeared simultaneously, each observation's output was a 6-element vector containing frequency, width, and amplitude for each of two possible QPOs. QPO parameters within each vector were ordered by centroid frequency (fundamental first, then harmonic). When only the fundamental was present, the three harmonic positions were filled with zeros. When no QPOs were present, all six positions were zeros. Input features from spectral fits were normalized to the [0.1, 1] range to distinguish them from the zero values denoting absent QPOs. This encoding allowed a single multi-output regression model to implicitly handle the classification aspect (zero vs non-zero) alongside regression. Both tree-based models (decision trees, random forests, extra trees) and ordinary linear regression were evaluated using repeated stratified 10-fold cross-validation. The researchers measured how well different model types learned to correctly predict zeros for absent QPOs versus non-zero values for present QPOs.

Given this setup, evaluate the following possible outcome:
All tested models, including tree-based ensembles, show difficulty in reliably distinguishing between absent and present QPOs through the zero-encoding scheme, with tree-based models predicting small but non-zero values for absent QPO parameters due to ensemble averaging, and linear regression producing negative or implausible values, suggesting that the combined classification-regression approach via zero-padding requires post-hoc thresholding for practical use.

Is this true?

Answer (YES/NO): NO